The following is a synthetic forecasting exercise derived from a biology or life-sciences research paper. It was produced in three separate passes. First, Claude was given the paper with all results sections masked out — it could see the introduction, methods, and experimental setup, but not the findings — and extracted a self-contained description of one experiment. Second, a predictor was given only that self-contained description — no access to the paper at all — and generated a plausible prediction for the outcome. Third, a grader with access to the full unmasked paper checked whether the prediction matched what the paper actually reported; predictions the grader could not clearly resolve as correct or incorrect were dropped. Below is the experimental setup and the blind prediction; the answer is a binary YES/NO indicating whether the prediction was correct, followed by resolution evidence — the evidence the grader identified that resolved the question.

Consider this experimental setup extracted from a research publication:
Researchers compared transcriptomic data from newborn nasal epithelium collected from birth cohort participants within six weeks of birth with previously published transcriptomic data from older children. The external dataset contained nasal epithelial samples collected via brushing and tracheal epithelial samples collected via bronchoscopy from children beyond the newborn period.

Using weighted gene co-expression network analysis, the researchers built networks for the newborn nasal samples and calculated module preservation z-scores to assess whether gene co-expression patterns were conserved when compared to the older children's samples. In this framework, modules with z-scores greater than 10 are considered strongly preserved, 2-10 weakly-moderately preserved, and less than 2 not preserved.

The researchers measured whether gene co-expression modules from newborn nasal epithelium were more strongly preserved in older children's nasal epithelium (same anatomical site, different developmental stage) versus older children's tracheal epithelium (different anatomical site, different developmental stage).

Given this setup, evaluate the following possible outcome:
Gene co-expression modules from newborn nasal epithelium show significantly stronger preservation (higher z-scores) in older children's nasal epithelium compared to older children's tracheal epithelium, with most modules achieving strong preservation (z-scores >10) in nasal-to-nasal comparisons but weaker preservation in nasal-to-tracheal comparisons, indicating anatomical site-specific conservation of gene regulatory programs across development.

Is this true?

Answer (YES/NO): NO